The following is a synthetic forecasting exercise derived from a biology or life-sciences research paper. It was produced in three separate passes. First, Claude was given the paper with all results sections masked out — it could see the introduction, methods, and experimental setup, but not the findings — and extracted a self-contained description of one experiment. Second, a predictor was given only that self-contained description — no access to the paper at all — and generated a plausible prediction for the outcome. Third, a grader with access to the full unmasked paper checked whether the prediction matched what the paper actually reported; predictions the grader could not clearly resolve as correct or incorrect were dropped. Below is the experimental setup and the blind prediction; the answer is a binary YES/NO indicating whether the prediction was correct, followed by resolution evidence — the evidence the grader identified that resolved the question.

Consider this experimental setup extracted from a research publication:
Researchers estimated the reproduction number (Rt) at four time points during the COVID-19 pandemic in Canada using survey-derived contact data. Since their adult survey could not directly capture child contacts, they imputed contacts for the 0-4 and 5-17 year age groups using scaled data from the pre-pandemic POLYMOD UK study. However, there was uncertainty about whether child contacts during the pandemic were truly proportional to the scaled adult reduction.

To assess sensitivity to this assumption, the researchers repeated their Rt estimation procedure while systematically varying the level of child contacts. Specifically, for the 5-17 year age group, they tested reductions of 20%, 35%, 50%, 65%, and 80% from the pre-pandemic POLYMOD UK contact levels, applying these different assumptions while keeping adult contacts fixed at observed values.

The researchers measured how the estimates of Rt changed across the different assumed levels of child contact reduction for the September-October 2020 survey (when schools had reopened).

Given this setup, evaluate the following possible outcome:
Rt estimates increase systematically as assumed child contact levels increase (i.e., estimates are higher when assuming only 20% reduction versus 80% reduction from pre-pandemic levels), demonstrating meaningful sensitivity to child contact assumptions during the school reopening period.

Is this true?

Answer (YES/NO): NO